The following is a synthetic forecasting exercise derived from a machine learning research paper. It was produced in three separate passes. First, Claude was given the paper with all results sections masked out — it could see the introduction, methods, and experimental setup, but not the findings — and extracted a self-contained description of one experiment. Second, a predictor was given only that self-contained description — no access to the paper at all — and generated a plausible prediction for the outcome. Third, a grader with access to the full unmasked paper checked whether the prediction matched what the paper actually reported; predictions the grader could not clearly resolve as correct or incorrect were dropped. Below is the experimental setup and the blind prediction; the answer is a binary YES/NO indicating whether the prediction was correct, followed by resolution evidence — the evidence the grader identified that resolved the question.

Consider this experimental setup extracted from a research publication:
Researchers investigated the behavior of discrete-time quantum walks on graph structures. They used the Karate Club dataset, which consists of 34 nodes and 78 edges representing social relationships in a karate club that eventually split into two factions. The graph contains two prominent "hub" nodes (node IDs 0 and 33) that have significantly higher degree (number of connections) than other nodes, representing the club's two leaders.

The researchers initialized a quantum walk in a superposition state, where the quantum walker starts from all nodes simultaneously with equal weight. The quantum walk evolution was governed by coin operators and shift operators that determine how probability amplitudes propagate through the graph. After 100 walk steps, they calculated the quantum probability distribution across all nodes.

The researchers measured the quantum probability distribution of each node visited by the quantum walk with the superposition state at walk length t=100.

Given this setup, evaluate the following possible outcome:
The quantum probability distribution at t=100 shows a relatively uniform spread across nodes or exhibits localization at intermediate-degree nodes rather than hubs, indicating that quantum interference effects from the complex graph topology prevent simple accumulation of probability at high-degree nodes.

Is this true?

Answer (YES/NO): NO